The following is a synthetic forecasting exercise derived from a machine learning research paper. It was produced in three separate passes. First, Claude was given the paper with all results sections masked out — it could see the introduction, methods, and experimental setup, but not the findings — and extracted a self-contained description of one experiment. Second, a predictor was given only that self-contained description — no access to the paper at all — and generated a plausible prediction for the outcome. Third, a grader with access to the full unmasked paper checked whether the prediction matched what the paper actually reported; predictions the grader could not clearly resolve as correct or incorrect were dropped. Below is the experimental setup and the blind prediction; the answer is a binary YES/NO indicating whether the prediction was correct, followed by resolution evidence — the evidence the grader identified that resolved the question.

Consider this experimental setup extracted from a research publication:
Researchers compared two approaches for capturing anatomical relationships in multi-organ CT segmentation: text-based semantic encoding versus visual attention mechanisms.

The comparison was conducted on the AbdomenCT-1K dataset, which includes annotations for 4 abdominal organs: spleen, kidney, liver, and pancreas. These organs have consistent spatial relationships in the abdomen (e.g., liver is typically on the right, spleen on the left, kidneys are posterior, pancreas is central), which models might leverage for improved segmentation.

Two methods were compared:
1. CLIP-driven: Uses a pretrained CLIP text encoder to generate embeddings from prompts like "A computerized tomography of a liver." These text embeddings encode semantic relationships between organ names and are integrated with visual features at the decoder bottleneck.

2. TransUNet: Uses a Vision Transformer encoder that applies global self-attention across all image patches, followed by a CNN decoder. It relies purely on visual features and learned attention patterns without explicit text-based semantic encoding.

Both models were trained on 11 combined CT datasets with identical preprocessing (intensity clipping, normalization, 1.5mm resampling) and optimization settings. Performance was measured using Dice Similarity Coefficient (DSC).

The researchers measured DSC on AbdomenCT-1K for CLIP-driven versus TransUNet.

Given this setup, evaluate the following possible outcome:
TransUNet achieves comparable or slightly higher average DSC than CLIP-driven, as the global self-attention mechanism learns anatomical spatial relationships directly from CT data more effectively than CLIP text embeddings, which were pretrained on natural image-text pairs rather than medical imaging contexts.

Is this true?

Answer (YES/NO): NO